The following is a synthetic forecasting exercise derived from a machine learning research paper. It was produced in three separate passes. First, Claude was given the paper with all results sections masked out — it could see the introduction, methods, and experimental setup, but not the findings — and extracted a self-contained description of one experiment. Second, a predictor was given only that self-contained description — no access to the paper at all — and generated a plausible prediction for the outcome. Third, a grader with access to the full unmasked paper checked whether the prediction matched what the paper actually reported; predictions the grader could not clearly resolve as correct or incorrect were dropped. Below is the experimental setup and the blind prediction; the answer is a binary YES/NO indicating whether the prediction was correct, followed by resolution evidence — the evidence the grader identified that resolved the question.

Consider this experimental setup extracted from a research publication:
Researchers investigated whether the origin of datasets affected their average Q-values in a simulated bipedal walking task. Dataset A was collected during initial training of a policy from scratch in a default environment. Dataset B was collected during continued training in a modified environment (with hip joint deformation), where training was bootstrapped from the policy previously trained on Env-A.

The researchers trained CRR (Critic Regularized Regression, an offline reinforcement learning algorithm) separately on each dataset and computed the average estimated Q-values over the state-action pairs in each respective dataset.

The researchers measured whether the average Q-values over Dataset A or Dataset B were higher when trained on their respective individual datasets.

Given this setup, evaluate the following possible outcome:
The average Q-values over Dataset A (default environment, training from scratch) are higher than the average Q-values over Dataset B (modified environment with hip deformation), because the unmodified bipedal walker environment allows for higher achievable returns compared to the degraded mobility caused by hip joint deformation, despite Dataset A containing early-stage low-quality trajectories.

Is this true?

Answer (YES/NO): NO